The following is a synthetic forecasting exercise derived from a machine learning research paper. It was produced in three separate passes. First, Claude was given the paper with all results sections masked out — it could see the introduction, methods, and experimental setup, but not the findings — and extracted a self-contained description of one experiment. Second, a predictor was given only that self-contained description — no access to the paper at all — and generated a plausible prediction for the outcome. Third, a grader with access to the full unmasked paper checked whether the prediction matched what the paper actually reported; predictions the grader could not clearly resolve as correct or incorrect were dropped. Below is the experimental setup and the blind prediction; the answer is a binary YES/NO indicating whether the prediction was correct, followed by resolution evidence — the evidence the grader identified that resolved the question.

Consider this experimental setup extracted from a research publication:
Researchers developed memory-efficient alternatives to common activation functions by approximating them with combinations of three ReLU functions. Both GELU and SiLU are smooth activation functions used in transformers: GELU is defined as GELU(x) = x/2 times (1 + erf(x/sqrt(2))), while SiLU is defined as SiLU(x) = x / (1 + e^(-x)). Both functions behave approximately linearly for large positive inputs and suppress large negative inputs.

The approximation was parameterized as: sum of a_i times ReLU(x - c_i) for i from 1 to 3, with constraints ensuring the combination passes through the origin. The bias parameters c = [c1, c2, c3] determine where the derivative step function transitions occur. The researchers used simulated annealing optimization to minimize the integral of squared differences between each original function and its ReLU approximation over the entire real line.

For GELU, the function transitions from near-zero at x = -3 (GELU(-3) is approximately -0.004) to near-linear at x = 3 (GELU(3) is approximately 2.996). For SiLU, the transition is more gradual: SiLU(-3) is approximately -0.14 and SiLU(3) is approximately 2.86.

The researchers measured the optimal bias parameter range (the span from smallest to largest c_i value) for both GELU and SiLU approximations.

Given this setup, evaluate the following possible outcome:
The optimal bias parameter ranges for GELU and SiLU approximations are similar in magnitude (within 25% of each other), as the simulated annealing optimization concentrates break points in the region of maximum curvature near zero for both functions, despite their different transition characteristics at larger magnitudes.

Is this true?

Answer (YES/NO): NO